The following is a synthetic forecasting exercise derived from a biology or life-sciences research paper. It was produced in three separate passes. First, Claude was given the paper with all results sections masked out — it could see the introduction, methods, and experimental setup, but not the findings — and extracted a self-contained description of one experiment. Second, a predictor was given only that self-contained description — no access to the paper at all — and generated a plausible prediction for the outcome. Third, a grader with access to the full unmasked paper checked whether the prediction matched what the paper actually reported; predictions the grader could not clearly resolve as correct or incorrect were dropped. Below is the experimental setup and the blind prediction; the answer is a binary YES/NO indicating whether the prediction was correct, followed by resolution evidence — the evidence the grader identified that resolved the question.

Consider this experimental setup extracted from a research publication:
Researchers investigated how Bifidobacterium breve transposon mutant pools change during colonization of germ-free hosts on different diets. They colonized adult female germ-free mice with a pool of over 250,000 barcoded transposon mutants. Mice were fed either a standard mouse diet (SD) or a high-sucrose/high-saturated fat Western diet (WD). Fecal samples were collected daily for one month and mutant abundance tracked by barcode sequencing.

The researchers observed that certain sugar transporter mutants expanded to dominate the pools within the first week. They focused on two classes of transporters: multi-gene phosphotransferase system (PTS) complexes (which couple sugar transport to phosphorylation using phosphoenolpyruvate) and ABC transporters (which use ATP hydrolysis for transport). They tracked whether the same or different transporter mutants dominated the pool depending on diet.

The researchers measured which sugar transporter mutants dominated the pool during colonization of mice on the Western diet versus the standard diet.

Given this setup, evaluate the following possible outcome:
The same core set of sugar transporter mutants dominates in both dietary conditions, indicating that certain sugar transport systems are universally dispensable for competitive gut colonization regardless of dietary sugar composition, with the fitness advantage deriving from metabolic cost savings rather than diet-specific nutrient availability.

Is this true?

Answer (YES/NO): NO